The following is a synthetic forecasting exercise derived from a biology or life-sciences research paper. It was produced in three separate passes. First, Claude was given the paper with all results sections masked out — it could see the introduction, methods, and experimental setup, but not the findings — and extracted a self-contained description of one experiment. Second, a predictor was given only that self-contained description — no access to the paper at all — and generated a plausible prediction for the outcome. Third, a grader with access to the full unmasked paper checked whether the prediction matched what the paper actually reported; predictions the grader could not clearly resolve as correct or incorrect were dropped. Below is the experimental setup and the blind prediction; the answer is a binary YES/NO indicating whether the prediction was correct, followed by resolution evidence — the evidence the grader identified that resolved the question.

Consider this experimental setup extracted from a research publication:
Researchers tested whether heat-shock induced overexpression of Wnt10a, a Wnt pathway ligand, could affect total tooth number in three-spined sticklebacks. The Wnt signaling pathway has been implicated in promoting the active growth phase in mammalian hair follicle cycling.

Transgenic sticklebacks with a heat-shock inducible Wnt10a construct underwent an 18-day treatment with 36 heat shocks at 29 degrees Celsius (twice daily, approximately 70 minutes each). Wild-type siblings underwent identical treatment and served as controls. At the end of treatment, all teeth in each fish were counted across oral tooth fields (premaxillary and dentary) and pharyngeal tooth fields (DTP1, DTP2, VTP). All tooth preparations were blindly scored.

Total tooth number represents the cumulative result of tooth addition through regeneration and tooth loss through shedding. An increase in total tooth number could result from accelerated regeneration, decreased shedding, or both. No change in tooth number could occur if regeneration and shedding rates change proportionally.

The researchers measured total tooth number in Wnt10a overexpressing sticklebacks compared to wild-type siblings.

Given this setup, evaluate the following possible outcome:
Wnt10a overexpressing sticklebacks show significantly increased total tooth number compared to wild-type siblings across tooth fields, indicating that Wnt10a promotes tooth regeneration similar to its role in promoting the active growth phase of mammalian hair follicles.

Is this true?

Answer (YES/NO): NO